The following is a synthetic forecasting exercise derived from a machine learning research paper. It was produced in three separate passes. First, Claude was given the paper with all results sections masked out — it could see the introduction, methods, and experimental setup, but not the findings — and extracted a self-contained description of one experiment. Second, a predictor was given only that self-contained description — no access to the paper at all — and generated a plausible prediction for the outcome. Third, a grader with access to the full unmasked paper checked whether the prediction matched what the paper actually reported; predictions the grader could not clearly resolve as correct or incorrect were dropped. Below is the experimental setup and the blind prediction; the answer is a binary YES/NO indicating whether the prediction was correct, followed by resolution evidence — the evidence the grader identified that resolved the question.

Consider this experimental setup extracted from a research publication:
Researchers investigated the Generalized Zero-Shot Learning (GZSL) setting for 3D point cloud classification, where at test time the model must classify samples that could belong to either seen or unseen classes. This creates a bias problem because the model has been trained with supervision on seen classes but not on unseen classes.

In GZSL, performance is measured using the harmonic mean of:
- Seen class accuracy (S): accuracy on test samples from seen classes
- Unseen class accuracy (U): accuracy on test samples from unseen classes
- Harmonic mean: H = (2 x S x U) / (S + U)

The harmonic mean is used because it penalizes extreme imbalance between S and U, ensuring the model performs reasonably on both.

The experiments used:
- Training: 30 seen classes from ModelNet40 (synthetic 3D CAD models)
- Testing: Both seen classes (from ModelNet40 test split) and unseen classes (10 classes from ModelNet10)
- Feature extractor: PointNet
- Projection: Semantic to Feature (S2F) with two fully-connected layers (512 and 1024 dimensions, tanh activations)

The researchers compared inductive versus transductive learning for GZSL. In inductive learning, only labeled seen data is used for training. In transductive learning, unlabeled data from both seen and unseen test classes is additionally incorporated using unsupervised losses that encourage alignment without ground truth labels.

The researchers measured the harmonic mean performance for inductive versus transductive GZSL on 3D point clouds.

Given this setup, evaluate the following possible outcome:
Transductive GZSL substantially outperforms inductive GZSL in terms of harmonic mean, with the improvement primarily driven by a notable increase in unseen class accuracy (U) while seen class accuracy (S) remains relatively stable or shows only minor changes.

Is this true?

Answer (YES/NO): NO